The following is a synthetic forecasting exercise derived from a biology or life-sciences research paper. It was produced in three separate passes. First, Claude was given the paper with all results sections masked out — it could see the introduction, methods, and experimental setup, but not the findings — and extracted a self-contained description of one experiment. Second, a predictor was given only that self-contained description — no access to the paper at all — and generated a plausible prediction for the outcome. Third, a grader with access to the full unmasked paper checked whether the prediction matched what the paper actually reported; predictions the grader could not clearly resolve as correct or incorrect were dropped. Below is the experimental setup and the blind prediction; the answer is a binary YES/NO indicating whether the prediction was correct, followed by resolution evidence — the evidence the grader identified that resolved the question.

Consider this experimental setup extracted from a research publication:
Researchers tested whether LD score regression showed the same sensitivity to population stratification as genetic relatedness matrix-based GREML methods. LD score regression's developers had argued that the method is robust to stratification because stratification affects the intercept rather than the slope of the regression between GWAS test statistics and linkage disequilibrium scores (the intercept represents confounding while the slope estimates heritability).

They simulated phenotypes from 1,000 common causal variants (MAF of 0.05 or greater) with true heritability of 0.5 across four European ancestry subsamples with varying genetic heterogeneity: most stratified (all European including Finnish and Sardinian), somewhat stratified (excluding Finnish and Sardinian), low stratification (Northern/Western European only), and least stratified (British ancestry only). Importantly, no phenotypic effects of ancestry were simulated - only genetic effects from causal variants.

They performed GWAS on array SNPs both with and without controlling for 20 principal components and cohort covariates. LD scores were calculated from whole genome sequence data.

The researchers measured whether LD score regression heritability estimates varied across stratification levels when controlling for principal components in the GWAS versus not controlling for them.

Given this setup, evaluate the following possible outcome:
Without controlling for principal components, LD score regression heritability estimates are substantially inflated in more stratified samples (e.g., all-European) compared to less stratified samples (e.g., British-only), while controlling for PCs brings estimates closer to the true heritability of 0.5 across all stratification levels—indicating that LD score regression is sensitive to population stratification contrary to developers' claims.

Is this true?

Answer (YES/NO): YES